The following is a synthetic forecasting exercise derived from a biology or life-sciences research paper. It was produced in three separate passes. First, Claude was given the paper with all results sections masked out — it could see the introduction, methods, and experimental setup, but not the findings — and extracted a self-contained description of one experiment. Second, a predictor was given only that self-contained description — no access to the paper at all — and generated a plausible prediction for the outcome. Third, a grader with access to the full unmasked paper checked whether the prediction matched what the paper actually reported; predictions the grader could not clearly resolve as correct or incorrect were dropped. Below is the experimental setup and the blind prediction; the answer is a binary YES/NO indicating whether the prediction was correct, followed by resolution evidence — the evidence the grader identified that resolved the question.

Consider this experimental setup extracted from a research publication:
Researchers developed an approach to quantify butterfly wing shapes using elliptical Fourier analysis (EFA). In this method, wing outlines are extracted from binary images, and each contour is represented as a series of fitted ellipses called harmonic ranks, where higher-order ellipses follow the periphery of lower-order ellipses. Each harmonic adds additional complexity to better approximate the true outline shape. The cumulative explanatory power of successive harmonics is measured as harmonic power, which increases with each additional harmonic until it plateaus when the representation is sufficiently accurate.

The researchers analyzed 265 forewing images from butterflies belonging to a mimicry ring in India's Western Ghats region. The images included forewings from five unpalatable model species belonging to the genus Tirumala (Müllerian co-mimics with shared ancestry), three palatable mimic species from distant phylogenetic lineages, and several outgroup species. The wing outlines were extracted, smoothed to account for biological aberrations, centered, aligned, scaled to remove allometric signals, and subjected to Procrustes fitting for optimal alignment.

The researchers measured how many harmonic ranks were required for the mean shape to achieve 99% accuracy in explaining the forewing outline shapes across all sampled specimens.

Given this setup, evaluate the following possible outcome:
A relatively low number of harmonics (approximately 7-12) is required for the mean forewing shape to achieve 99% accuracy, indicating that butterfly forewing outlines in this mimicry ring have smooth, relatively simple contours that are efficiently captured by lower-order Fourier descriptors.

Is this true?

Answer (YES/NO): YES